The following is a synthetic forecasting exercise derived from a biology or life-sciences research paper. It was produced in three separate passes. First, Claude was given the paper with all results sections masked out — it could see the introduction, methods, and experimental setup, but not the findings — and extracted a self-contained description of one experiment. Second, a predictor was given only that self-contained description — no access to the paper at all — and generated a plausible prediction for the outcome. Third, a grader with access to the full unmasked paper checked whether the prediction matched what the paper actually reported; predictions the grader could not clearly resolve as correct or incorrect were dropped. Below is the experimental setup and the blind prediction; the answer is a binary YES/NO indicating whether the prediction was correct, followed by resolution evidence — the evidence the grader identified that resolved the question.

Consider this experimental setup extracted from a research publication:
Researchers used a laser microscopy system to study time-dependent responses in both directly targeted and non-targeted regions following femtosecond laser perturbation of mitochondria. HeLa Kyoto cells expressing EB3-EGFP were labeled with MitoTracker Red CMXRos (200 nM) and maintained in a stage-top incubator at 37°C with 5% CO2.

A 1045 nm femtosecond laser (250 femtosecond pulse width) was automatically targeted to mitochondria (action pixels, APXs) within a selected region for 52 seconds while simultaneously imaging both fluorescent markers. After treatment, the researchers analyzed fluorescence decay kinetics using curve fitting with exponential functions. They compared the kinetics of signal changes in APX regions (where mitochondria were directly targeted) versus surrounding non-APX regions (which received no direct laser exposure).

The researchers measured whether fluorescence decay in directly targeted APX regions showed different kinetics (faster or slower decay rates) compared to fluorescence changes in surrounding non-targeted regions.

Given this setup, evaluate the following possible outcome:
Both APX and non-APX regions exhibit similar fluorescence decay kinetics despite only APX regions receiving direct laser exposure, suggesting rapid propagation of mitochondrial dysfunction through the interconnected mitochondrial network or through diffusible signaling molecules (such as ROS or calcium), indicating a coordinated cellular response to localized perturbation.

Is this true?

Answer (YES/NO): NO